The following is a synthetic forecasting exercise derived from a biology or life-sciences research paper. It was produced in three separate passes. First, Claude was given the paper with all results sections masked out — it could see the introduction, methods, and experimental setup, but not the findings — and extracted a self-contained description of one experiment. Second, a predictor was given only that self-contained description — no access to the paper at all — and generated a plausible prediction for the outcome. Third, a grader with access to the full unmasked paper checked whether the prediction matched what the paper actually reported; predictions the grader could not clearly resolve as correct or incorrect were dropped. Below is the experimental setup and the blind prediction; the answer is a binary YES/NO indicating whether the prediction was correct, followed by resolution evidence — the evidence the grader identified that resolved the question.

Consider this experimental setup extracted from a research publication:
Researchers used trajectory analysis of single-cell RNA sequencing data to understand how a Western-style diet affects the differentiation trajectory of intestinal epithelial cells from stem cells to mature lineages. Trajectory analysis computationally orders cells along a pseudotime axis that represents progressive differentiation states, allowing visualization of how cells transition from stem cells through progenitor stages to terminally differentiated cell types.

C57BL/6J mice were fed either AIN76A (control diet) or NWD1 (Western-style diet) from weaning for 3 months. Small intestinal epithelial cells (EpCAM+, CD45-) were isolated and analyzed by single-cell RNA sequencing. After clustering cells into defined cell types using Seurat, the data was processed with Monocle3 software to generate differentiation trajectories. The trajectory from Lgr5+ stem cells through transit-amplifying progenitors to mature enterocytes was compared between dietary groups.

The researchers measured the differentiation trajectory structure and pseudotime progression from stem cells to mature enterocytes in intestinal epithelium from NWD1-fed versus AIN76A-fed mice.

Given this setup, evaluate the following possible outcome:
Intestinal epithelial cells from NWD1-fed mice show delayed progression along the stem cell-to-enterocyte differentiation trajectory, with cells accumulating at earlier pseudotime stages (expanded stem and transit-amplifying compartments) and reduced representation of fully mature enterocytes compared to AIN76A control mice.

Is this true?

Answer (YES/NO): NO